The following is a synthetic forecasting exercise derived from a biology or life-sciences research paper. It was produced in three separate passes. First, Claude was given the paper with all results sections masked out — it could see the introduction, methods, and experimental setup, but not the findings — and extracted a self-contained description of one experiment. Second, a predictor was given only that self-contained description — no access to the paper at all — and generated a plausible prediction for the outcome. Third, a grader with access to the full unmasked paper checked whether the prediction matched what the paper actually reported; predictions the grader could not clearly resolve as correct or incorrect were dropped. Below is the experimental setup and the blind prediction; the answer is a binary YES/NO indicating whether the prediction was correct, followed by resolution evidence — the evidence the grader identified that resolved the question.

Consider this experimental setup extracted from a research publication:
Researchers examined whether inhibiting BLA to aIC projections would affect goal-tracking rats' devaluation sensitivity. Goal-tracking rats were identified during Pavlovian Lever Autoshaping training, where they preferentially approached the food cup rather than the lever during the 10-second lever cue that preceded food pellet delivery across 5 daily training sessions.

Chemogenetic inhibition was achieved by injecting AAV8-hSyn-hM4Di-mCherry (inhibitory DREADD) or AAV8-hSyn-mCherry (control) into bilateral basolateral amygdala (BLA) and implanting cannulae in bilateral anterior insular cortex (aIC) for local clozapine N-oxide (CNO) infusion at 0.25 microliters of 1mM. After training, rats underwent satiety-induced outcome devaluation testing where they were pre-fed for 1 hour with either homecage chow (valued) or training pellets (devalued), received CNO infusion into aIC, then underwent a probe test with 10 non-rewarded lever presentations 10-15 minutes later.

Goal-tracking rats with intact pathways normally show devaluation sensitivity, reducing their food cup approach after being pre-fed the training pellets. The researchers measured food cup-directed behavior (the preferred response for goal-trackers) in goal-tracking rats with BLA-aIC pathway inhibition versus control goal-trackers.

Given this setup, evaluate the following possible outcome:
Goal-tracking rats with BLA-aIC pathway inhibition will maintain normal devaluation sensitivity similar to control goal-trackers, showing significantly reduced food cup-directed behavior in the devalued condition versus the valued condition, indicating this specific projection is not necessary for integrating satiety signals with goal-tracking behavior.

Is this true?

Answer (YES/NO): YES